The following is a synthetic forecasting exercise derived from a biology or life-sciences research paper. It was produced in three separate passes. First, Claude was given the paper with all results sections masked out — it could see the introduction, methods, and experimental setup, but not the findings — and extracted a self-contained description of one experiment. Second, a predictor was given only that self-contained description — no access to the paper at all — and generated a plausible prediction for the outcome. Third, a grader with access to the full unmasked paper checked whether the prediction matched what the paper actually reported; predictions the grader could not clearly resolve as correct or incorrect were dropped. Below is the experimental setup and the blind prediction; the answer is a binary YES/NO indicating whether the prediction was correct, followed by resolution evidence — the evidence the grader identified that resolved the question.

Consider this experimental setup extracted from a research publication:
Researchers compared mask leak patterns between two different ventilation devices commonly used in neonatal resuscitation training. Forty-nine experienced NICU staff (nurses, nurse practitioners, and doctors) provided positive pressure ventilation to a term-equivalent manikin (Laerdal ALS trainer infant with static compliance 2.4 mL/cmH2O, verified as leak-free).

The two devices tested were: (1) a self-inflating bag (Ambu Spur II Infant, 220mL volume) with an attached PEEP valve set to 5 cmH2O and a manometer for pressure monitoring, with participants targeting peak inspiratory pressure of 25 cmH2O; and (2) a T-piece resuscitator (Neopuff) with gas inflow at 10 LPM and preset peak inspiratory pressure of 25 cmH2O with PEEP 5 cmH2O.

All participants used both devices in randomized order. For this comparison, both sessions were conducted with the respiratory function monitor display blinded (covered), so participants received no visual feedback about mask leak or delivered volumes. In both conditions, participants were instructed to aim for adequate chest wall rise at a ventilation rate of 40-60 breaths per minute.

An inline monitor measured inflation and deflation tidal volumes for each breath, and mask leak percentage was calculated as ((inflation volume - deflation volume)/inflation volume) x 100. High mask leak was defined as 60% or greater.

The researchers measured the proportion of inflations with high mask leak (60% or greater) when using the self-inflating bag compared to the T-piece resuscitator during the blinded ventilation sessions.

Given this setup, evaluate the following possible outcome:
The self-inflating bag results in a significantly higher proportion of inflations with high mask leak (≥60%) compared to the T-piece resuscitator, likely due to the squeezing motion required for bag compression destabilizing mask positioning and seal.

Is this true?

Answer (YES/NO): NO